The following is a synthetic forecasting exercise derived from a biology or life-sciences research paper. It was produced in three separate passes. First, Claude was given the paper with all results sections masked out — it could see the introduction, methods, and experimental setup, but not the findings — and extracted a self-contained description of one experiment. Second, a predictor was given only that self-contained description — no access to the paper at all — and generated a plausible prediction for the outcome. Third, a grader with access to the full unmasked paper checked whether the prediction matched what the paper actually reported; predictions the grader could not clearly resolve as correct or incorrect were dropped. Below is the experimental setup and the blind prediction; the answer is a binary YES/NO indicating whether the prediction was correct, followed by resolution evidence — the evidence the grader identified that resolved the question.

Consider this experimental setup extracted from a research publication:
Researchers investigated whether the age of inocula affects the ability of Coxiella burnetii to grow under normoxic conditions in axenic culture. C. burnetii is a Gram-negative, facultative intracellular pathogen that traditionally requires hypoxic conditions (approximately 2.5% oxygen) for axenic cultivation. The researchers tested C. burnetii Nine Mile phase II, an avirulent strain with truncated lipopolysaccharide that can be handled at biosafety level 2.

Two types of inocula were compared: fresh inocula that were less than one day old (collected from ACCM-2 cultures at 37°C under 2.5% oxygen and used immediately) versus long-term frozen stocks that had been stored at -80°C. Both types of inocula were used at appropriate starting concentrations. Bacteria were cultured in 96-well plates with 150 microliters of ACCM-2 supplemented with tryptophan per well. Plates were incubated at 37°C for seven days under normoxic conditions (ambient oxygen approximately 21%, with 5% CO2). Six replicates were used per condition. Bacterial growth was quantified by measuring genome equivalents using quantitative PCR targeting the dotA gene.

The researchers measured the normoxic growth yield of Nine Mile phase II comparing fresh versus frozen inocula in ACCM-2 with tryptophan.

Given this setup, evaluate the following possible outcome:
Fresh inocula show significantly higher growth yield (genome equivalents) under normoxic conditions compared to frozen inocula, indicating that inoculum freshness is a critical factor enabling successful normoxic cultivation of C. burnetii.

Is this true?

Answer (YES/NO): YES